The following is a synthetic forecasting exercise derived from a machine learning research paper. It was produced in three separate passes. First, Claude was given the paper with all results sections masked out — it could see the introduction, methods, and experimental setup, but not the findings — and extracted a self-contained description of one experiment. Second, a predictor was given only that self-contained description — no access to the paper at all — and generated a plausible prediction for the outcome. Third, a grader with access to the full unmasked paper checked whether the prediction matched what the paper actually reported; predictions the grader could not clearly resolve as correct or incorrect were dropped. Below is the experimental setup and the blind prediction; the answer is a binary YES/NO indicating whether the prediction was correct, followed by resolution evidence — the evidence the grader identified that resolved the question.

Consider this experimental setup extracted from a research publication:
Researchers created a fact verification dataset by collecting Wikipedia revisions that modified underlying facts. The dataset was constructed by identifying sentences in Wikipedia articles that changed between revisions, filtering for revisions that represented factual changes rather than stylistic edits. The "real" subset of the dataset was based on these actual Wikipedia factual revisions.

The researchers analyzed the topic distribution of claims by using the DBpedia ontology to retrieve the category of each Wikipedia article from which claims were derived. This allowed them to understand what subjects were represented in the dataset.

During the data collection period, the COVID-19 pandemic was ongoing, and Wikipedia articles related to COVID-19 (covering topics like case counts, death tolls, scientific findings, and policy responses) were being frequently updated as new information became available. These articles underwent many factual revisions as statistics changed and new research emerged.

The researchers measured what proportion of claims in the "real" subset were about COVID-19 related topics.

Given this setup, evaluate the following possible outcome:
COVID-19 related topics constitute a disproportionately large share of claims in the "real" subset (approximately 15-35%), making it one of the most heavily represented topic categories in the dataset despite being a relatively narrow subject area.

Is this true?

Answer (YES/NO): YES